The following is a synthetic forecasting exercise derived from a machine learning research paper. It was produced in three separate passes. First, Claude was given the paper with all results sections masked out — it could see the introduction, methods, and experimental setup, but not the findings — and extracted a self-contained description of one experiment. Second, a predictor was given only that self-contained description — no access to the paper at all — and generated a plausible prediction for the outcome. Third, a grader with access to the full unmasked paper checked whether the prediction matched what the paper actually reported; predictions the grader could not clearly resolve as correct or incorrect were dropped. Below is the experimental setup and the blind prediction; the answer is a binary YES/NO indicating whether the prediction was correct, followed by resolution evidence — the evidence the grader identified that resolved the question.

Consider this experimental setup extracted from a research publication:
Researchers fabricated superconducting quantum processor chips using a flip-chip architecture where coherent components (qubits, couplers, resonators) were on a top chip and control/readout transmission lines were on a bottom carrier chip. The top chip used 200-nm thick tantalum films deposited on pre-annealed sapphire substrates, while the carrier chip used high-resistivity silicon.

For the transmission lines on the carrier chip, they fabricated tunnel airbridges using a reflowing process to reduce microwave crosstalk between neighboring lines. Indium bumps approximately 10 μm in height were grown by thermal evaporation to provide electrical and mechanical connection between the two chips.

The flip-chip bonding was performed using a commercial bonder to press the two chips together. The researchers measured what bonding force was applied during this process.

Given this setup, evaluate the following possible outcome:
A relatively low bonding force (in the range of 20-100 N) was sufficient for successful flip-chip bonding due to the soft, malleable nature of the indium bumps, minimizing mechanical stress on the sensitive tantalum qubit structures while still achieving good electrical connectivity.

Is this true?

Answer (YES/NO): YES